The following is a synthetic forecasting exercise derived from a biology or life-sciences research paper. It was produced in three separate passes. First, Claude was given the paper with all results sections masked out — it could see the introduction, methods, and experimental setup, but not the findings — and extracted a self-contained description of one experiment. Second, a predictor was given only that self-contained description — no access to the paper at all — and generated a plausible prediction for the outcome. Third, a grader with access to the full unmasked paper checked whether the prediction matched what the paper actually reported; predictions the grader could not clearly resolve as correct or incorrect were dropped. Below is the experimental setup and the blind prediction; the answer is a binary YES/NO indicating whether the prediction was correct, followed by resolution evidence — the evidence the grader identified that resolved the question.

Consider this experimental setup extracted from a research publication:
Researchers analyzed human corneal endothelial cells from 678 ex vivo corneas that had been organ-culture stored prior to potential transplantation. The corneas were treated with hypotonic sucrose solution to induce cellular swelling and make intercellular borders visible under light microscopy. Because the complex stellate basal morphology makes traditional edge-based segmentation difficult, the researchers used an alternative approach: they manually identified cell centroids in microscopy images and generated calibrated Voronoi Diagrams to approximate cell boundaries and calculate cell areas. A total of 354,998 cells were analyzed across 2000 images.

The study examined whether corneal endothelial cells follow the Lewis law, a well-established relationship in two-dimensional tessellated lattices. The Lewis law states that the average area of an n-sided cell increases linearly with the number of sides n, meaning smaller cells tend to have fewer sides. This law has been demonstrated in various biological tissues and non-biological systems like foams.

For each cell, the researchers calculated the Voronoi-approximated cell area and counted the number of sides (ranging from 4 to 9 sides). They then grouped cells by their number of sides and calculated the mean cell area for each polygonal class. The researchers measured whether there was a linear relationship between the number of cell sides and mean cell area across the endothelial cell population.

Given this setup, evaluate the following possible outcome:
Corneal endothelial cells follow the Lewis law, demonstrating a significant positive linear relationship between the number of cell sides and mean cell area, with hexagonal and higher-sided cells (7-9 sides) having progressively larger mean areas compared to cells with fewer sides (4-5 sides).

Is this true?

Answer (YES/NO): YES